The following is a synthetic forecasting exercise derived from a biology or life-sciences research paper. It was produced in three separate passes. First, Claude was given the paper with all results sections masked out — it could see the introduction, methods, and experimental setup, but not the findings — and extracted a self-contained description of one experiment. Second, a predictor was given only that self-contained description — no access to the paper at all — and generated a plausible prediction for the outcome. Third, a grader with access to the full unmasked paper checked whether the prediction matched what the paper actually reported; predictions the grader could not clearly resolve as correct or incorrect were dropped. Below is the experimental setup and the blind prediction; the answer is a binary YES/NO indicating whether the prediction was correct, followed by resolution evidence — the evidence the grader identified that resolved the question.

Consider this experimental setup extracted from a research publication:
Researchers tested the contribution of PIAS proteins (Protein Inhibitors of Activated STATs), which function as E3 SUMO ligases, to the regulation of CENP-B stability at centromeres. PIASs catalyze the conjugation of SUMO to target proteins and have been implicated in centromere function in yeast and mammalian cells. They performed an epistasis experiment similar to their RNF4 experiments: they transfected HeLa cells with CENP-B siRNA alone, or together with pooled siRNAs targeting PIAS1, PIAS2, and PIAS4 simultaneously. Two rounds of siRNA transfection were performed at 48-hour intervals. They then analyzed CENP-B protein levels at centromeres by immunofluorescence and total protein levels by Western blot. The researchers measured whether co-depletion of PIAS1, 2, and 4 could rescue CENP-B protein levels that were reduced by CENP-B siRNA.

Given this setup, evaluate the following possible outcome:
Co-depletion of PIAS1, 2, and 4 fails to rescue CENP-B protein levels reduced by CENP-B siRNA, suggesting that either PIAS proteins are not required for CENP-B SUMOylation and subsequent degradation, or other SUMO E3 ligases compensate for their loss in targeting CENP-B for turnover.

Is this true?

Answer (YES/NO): NO